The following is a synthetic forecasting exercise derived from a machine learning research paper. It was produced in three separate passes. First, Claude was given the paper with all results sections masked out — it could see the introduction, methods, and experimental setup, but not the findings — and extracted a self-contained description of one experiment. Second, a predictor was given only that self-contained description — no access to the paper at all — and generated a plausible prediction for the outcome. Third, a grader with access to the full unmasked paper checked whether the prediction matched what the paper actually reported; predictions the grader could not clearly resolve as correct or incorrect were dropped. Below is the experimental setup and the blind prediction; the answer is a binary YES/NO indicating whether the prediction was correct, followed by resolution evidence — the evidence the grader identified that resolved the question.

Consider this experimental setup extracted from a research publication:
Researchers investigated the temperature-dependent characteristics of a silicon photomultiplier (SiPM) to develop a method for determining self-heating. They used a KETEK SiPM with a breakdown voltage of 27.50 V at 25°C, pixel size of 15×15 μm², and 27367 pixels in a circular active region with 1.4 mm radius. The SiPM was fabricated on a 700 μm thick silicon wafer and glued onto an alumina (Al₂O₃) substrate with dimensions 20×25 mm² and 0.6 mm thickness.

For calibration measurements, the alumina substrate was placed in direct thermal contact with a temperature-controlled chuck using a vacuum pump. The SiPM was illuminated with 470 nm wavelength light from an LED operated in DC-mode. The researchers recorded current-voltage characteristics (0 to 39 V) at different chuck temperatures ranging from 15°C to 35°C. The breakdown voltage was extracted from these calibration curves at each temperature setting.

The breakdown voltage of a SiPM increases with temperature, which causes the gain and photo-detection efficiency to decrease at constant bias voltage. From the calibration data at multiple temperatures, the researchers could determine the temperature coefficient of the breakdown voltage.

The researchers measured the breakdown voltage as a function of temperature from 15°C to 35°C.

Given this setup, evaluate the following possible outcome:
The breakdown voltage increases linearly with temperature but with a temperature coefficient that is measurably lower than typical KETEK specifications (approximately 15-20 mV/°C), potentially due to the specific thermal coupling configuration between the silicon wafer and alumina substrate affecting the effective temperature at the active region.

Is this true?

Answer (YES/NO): NO